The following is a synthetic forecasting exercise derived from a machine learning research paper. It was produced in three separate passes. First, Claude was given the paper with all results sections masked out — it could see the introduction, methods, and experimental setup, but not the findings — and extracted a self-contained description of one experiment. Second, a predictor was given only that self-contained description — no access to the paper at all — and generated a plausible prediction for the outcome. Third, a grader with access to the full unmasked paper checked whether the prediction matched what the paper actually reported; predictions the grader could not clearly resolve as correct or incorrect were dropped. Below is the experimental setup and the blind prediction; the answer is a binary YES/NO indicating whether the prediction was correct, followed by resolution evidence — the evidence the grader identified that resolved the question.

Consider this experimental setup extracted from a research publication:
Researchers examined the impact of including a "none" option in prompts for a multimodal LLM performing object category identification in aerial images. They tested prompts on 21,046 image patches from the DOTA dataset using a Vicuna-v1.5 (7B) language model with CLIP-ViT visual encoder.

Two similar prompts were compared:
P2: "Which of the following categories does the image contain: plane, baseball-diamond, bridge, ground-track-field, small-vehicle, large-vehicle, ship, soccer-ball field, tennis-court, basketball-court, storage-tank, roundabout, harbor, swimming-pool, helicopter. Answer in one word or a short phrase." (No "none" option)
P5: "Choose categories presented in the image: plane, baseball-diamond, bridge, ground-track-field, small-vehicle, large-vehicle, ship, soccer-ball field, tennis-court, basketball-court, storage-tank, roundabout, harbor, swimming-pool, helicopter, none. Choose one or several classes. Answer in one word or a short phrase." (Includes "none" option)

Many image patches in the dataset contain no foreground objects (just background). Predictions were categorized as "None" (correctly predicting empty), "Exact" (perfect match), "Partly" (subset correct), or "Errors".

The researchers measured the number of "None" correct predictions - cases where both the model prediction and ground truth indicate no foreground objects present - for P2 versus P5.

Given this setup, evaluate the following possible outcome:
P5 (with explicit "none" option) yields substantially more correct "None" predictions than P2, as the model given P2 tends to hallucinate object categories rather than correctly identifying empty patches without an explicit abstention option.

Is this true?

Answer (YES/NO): YES